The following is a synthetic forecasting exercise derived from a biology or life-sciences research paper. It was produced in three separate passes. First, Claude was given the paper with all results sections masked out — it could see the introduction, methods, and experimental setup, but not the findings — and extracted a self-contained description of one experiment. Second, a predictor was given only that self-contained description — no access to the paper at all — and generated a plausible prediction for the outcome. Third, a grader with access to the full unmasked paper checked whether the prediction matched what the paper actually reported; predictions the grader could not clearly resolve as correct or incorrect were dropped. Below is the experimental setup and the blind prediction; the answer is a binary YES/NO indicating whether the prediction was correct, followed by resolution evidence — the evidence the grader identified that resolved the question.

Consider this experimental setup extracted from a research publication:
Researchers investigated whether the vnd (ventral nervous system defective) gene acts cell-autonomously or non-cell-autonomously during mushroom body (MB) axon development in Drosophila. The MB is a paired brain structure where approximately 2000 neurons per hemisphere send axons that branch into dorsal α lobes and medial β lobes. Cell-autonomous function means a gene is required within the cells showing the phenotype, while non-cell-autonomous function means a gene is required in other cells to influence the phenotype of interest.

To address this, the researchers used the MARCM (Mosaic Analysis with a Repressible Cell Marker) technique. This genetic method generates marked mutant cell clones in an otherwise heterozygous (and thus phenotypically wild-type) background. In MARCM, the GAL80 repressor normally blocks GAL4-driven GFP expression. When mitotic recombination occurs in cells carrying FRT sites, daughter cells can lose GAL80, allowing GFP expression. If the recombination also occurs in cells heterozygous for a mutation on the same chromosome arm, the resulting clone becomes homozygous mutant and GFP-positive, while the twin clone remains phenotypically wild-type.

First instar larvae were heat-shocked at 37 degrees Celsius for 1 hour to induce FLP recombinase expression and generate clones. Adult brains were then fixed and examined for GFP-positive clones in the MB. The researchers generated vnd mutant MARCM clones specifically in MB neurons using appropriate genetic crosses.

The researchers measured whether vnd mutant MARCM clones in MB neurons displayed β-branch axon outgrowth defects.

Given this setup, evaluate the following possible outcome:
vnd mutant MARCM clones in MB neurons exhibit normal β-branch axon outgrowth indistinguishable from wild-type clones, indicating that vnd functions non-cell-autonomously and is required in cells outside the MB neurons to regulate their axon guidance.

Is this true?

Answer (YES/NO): YES